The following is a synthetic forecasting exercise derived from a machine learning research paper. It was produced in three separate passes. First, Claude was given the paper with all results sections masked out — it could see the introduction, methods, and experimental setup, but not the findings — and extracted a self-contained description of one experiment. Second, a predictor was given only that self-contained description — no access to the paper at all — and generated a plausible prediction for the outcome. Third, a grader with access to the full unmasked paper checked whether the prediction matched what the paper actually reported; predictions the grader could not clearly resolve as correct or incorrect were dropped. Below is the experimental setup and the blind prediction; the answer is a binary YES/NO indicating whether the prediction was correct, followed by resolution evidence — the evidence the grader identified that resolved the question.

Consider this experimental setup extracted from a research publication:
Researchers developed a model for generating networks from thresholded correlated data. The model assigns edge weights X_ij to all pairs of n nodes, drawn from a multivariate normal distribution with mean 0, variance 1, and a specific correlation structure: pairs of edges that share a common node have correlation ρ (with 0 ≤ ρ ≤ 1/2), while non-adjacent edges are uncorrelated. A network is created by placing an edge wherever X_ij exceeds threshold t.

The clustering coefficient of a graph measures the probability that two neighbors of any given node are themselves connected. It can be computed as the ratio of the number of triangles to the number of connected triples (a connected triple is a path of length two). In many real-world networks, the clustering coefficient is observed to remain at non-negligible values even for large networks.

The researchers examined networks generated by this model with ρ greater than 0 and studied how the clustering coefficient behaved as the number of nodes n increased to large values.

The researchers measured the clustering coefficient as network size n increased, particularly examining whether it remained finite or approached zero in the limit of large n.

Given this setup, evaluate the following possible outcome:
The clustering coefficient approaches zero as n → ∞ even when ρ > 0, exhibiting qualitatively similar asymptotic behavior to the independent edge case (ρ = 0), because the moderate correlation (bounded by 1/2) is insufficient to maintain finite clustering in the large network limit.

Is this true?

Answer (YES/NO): YES